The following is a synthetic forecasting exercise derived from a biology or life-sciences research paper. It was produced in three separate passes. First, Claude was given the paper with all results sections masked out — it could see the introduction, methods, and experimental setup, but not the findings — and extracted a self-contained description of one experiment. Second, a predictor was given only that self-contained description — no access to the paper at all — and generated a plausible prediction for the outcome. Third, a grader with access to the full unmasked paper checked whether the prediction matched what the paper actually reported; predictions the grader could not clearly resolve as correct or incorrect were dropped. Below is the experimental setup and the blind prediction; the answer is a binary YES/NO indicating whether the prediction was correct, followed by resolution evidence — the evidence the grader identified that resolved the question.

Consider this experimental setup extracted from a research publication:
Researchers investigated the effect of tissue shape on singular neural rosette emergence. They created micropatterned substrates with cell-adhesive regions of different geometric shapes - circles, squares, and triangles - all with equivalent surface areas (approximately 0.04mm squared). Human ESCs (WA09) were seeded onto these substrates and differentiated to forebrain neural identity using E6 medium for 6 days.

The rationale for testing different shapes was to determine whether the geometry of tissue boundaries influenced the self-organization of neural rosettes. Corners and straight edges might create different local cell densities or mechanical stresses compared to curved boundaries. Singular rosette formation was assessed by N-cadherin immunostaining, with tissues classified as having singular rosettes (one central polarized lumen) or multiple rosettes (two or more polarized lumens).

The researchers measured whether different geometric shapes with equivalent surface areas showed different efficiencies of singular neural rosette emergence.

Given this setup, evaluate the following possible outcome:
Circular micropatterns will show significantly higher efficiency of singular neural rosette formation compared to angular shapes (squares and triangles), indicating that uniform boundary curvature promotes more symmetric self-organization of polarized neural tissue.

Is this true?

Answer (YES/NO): YES